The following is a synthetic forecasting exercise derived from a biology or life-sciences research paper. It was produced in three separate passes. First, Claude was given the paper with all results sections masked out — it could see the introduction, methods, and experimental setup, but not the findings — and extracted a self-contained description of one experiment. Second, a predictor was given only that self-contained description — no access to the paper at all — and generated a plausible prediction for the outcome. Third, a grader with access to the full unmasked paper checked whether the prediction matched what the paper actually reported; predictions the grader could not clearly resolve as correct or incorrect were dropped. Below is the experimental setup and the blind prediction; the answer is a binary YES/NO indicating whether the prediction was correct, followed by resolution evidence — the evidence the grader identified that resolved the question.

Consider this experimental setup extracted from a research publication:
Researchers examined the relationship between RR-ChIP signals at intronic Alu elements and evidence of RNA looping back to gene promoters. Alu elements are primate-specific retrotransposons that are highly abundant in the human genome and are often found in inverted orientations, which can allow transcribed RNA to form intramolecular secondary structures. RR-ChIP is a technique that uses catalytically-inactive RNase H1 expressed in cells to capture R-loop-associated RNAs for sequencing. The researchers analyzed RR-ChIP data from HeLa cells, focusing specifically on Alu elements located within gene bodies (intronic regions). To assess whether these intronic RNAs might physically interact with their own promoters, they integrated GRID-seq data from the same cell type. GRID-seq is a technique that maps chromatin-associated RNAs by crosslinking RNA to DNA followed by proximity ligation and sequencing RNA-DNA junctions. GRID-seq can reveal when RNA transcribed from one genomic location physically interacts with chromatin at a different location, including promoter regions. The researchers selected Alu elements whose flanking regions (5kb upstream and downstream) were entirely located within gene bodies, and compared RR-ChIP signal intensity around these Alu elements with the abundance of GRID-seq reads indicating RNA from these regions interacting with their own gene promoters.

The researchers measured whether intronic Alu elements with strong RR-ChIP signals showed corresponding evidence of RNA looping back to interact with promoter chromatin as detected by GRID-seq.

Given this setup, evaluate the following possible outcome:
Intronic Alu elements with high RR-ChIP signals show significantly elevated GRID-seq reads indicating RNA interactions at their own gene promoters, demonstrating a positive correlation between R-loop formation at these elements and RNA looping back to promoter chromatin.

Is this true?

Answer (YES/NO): YES